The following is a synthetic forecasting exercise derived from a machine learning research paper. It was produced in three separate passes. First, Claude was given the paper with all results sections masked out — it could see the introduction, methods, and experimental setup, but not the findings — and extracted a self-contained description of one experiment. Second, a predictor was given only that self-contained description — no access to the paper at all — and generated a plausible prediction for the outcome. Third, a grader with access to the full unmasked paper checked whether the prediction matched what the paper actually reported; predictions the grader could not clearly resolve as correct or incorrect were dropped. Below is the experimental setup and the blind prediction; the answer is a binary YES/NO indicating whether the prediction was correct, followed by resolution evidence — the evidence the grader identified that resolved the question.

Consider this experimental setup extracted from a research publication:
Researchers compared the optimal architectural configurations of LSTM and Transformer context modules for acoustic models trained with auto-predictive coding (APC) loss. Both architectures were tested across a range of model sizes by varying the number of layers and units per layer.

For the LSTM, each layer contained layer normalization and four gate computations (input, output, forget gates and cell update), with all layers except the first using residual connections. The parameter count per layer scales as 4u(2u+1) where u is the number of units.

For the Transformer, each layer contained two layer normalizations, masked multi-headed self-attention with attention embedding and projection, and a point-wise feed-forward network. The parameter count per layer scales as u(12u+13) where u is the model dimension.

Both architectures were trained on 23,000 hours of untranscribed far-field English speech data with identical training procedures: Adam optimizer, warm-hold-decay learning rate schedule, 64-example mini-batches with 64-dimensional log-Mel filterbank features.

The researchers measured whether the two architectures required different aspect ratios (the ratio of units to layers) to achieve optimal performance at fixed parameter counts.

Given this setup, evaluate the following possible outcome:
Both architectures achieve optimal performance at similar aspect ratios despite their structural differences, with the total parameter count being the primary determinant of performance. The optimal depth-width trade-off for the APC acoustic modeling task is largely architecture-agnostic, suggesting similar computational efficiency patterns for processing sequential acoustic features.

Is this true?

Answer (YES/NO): NO